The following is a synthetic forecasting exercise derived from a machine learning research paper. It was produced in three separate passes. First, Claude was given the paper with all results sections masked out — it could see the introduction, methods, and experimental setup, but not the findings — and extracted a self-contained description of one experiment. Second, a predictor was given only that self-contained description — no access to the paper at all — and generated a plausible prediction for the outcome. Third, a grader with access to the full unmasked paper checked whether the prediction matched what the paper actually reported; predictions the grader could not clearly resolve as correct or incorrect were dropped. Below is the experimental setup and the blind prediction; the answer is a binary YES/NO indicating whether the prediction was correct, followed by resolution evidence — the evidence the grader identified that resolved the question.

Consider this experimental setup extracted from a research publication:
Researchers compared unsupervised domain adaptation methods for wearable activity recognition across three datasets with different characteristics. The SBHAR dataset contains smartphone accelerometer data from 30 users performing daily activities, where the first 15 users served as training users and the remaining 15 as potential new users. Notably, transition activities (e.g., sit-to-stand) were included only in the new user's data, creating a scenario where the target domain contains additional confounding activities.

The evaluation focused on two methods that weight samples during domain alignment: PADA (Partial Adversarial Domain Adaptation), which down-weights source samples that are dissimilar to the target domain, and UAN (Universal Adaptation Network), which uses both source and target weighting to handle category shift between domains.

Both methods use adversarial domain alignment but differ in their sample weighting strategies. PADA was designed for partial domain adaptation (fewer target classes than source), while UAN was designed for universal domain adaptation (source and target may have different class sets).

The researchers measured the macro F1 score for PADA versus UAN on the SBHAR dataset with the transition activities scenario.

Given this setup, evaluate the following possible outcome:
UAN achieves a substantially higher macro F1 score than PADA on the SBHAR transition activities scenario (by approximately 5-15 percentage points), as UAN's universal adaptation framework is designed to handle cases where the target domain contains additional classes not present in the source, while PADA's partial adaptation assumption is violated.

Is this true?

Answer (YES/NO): NO